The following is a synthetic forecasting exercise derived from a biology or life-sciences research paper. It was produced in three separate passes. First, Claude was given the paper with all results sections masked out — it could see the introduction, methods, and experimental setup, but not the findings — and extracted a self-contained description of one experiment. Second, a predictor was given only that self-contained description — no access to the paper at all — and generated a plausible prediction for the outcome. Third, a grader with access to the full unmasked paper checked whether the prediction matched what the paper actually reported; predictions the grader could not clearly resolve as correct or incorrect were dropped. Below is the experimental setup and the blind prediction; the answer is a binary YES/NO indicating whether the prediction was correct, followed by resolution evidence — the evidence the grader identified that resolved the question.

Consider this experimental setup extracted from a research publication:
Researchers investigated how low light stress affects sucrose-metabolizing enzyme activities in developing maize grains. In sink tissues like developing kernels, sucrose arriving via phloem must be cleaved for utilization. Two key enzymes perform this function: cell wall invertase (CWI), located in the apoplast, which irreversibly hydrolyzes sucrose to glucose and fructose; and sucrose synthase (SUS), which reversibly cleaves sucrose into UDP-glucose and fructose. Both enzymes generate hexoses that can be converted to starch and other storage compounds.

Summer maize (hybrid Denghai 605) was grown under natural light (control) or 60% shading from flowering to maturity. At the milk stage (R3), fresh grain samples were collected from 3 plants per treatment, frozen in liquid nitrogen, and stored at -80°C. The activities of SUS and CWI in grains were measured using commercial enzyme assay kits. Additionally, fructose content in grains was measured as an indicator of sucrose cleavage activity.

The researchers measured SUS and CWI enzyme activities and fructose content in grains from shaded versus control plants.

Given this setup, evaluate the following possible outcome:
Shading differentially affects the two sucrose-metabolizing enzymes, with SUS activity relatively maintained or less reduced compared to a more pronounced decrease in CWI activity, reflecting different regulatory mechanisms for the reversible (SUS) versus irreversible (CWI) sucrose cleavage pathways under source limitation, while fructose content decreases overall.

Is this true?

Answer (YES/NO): NO